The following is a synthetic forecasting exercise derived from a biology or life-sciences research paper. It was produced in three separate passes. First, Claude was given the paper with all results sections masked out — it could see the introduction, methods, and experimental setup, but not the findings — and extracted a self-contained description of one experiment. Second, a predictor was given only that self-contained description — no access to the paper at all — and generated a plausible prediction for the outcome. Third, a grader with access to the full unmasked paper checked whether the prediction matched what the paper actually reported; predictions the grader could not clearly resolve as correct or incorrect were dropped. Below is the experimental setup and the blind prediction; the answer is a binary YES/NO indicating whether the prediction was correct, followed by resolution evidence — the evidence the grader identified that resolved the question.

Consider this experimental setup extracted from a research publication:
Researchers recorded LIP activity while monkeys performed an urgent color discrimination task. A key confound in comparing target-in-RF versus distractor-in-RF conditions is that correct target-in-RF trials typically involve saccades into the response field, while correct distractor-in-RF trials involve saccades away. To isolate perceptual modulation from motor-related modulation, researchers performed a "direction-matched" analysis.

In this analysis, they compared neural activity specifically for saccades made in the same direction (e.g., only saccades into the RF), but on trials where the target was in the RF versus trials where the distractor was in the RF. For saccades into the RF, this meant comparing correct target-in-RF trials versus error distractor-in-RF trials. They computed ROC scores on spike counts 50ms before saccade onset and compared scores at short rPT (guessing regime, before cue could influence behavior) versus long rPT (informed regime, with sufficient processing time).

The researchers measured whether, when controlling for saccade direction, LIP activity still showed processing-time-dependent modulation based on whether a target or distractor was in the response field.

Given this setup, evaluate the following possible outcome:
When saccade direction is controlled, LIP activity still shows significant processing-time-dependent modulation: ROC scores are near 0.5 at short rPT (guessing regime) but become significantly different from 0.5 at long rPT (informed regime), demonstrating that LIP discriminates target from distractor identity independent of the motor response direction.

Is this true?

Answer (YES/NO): YES